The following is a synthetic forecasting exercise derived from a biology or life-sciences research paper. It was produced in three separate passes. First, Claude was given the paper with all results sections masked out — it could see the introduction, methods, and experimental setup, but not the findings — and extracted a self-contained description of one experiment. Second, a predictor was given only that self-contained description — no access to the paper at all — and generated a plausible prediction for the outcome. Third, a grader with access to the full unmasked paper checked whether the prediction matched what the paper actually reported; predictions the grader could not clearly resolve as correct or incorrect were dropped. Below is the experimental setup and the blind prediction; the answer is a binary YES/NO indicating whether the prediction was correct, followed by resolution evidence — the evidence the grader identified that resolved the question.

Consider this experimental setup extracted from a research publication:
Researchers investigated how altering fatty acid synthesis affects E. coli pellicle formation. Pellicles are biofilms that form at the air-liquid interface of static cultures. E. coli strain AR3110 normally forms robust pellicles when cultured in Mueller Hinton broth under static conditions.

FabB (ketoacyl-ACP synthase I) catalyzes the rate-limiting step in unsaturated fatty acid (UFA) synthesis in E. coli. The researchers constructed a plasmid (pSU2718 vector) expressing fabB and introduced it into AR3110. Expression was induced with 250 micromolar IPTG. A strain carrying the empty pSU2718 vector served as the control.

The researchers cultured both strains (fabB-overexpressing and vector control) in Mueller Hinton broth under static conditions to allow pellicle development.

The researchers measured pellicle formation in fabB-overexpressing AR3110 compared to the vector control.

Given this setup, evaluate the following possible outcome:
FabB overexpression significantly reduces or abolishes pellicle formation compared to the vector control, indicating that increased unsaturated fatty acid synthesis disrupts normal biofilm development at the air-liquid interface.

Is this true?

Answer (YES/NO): YES